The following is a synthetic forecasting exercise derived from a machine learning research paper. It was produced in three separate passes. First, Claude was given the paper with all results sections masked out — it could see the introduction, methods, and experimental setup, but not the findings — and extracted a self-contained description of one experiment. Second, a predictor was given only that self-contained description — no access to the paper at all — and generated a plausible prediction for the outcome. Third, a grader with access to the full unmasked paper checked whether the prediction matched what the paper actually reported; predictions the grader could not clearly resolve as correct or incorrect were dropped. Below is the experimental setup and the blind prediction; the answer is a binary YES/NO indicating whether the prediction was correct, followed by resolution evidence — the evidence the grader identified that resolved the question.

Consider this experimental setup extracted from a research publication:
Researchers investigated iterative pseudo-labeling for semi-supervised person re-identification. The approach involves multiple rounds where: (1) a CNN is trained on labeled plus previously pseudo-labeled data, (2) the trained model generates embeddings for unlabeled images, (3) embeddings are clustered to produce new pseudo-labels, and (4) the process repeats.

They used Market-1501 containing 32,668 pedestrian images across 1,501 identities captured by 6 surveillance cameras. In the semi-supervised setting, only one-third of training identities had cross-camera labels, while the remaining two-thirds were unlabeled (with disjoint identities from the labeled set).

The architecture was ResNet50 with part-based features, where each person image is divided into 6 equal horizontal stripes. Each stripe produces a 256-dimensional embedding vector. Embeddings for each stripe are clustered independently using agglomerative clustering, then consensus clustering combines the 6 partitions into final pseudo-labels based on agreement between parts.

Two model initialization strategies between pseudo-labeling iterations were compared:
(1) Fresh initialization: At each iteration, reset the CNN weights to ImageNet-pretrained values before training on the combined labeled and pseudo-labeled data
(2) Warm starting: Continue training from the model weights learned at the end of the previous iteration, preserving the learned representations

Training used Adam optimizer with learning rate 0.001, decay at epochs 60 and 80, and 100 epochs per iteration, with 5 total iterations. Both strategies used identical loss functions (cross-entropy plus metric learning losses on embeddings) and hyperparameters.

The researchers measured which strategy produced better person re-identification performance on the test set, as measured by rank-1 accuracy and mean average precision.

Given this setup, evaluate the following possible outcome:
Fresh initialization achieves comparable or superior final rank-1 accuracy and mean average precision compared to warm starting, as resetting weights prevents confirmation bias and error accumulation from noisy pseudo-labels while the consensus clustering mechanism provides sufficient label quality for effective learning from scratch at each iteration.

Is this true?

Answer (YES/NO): YES